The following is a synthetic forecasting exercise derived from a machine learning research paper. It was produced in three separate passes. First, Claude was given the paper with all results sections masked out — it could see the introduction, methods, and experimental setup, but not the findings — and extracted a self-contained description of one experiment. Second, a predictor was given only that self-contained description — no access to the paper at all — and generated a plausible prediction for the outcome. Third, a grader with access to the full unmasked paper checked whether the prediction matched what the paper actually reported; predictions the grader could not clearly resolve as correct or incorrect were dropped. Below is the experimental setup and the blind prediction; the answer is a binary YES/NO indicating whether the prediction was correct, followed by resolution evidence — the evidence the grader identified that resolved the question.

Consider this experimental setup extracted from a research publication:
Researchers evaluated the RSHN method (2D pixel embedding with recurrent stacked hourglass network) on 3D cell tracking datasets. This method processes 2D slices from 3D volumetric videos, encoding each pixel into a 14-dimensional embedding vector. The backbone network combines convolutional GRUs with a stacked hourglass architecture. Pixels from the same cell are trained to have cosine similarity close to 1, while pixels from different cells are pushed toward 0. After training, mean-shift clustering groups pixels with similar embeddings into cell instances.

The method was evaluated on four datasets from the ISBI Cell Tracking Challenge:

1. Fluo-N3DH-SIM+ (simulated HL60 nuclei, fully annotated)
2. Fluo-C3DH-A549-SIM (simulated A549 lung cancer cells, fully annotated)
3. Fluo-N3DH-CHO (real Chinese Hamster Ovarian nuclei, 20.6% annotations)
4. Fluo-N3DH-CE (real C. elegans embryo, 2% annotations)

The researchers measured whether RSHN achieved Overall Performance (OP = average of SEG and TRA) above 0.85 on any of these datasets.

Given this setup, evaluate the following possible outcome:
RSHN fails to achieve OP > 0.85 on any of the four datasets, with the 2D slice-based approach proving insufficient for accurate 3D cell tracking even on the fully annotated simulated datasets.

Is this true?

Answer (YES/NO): NO